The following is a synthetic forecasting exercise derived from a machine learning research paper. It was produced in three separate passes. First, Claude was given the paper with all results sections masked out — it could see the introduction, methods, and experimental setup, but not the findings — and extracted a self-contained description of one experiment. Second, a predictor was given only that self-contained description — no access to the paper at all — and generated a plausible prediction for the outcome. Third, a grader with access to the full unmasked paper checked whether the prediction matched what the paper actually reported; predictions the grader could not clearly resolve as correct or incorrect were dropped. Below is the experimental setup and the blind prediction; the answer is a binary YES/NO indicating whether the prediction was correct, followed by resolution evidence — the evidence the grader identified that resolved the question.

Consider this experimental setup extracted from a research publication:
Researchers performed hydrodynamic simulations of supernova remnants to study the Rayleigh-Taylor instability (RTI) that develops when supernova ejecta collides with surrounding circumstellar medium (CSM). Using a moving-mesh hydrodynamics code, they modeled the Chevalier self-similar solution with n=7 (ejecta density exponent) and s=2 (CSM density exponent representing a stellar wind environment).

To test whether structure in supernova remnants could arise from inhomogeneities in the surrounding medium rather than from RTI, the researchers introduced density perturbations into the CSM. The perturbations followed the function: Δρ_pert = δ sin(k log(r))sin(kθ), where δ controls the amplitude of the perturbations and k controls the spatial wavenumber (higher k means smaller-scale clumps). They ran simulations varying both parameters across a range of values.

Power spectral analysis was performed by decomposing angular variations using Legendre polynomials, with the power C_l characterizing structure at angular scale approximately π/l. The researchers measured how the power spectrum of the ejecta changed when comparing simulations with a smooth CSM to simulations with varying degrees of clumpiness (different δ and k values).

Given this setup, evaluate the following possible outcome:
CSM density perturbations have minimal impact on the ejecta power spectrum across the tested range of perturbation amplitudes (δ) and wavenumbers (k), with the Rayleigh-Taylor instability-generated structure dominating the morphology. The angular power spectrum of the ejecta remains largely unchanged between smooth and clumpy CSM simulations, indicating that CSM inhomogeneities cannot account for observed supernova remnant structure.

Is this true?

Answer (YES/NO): YES